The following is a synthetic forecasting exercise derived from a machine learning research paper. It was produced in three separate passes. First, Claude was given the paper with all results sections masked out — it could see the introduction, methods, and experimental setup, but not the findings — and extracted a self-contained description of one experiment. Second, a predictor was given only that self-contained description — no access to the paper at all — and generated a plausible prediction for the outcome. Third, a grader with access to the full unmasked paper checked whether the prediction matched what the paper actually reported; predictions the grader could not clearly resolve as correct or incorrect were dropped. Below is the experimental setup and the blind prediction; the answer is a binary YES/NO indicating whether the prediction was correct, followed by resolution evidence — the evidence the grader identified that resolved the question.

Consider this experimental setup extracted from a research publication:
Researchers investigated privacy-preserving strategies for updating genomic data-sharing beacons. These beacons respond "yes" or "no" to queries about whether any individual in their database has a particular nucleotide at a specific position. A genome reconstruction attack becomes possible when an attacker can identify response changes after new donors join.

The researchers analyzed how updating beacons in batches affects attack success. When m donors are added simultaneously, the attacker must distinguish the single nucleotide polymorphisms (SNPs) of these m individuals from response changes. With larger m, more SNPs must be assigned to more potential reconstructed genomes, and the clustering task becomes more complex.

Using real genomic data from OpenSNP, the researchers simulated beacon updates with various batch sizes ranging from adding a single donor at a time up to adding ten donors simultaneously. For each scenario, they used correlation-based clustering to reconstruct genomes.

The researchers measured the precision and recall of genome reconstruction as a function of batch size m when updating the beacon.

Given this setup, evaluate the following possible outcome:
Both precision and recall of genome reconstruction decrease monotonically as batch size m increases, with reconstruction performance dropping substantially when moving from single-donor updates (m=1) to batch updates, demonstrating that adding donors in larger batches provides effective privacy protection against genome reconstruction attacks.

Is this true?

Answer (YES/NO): NO